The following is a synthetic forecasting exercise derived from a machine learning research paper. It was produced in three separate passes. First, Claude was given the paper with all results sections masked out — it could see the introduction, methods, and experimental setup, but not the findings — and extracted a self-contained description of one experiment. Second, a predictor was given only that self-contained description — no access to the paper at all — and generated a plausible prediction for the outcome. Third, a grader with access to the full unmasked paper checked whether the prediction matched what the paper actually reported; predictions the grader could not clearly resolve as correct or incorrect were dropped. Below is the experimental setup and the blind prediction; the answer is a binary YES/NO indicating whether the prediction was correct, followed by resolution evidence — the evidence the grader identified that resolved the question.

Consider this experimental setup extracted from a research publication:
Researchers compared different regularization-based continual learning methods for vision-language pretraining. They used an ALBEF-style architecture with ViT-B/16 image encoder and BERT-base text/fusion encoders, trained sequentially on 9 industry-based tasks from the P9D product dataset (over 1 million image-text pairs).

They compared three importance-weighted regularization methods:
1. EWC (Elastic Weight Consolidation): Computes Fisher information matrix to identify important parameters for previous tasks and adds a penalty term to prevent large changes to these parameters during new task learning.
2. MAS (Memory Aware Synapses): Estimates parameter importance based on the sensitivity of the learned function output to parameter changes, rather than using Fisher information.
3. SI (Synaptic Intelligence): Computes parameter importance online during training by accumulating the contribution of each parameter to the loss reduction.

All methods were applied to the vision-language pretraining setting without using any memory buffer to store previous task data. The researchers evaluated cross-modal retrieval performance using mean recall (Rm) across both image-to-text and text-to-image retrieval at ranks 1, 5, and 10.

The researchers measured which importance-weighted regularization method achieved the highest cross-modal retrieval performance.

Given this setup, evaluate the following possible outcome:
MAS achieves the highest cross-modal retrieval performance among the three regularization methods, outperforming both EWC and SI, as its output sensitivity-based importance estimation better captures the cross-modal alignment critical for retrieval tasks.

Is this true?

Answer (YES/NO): NO